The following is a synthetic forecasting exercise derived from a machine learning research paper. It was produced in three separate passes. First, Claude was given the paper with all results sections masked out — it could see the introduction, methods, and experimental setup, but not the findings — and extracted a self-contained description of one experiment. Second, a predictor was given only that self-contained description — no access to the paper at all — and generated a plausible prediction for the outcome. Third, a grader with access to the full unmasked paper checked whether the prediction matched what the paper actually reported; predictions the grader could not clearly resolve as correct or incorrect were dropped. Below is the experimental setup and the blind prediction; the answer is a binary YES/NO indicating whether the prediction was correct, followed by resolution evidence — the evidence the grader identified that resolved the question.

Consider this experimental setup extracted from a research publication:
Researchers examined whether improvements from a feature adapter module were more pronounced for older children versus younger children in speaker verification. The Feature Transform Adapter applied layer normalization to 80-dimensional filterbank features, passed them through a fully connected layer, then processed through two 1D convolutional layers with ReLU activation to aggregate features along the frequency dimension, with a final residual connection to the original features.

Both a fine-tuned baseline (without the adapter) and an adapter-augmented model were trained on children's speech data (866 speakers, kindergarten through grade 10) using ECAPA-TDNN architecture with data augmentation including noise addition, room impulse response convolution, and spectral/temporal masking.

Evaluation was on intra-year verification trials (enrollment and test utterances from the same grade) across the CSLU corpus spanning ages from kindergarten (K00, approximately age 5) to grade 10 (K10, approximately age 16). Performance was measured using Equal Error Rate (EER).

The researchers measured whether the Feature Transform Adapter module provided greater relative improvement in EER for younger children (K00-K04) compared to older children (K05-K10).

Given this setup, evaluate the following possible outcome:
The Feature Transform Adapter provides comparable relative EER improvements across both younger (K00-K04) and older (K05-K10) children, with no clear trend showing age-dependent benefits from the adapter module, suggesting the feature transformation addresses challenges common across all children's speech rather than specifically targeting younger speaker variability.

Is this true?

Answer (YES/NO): NO